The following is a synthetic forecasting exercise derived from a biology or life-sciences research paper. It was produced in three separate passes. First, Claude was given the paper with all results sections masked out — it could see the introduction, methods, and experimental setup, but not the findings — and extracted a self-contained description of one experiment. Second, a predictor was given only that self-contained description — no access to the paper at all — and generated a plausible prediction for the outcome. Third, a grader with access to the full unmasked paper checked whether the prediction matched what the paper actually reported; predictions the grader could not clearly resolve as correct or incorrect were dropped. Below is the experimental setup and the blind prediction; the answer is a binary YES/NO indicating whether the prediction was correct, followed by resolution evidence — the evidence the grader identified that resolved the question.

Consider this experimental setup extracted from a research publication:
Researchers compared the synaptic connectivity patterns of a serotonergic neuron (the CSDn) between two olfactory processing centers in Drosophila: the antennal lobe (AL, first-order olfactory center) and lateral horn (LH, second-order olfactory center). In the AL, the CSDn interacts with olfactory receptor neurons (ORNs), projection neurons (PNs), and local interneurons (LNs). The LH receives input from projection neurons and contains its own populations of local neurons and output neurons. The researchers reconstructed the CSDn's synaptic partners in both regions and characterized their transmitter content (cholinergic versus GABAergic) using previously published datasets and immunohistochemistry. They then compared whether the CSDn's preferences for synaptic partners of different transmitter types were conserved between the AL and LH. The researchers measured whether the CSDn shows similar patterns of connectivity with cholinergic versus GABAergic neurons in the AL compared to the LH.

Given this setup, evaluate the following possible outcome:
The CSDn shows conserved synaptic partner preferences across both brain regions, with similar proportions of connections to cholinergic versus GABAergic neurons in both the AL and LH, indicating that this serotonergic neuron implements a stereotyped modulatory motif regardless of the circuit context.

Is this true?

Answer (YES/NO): NO